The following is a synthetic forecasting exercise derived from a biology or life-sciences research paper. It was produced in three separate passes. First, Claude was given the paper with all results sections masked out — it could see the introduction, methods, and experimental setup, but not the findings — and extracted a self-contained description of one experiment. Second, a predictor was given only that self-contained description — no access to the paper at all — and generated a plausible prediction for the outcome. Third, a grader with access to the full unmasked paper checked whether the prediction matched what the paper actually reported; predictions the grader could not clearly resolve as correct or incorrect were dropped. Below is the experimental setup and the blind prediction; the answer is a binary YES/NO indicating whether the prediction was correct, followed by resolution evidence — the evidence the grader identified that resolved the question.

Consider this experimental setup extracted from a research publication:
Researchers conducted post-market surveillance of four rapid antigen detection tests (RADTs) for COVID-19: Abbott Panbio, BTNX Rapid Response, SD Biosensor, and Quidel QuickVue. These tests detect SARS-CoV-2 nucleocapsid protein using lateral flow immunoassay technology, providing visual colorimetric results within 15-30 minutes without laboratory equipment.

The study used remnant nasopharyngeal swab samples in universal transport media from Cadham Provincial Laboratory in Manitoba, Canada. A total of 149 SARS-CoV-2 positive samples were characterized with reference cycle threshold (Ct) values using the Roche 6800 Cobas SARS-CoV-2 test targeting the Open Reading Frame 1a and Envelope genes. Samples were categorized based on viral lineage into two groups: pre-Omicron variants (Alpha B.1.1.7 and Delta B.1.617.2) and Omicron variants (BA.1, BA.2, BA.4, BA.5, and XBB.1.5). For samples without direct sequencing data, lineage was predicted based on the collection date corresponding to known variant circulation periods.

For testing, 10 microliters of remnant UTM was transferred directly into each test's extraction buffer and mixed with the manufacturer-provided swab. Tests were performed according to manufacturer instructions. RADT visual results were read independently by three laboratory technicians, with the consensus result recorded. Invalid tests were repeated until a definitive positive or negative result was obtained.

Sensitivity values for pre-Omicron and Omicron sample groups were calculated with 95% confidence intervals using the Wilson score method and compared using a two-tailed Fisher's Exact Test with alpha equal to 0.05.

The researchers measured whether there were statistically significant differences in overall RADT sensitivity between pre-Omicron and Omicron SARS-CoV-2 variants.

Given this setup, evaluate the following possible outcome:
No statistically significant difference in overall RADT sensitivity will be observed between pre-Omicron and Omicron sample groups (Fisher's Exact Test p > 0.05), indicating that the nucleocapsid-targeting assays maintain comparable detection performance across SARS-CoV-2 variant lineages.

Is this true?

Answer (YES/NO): YES